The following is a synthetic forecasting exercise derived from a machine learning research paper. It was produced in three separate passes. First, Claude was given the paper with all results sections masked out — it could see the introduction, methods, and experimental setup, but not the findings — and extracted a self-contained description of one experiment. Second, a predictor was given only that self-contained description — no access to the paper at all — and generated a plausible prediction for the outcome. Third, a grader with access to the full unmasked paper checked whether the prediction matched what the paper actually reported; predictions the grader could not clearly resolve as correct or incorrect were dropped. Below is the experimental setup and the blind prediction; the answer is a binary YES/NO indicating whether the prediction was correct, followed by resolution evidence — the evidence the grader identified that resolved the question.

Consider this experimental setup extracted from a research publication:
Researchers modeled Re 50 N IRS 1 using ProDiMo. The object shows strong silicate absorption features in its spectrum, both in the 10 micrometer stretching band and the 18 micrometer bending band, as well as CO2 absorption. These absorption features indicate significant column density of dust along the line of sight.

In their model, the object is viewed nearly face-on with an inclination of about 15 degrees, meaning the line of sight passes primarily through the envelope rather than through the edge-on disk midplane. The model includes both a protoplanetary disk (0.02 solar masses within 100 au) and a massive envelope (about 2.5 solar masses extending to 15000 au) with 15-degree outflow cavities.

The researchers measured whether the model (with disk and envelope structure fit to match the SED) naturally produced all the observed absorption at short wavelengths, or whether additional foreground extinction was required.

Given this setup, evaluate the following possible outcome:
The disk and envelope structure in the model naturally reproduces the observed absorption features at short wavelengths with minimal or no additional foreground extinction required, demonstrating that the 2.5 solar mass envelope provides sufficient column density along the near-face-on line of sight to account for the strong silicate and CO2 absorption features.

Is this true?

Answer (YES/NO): NO